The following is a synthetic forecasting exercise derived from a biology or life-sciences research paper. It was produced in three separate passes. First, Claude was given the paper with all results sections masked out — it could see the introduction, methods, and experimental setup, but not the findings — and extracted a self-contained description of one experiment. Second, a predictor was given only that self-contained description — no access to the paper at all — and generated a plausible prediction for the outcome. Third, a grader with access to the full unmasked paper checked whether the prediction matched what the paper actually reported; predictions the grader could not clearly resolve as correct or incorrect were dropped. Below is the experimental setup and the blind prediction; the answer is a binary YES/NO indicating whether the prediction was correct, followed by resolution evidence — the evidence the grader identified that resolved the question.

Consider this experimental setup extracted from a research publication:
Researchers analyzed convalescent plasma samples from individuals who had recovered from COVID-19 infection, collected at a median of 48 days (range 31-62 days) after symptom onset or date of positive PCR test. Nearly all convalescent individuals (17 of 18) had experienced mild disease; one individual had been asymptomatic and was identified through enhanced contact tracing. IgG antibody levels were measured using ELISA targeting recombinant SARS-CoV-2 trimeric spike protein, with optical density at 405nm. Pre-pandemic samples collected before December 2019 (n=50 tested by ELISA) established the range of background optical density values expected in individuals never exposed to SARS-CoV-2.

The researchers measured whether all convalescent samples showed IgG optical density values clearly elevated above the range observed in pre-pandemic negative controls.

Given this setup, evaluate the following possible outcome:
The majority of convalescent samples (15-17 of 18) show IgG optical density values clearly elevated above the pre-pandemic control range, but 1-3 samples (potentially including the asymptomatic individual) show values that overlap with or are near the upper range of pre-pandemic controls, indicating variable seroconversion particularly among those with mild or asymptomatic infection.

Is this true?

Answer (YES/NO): NO